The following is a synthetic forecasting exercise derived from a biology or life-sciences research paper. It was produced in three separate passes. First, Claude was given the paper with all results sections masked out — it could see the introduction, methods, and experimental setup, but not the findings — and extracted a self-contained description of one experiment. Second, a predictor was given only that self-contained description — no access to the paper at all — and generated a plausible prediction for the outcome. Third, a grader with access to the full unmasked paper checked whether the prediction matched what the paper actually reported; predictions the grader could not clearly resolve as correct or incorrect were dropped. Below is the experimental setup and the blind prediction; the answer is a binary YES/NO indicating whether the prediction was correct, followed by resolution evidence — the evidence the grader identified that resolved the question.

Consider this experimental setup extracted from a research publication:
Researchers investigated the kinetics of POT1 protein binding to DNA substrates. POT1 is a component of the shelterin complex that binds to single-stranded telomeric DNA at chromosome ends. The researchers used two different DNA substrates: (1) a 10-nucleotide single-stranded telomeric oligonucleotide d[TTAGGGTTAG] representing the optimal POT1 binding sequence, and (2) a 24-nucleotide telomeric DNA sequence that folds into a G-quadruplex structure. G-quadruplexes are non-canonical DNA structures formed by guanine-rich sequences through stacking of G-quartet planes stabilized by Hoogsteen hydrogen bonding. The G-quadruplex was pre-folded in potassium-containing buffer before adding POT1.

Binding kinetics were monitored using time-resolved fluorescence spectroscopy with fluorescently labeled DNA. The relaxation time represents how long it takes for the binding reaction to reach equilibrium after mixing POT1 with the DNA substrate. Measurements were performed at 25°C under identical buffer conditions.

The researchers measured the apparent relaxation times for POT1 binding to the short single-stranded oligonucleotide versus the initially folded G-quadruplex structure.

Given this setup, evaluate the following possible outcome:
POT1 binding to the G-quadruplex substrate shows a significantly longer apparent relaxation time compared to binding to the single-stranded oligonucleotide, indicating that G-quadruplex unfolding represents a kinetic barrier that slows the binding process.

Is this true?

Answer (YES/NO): YES